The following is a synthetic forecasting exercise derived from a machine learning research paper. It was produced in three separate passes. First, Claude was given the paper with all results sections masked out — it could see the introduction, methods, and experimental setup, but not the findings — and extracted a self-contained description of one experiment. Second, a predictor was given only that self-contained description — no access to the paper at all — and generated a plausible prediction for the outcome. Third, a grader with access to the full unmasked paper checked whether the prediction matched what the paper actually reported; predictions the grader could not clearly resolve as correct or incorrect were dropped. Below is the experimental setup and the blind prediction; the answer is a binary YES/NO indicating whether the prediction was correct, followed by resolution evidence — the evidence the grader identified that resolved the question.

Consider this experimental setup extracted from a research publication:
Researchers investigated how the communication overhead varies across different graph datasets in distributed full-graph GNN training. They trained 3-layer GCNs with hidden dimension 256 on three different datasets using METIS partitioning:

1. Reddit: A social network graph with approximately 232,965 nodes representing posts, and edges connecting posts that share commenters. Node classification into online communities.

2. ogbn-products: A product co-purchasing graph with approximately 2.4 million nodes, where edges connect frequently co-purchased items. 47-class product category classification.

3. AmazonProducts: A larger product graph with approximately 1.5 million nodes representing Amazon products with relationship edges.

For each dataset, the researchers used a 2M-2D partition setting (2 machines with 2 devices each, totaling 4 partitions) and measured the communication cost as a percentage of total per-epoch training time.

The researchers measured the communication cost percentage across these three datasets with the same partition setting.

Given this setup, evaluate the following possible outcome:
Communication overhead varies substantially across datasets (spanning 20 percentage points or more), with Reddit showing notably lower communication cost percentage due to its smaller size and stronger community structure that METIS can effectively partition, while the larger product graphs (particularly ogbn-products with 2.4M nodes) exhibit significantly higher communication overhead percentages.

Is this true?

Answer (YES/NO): NO